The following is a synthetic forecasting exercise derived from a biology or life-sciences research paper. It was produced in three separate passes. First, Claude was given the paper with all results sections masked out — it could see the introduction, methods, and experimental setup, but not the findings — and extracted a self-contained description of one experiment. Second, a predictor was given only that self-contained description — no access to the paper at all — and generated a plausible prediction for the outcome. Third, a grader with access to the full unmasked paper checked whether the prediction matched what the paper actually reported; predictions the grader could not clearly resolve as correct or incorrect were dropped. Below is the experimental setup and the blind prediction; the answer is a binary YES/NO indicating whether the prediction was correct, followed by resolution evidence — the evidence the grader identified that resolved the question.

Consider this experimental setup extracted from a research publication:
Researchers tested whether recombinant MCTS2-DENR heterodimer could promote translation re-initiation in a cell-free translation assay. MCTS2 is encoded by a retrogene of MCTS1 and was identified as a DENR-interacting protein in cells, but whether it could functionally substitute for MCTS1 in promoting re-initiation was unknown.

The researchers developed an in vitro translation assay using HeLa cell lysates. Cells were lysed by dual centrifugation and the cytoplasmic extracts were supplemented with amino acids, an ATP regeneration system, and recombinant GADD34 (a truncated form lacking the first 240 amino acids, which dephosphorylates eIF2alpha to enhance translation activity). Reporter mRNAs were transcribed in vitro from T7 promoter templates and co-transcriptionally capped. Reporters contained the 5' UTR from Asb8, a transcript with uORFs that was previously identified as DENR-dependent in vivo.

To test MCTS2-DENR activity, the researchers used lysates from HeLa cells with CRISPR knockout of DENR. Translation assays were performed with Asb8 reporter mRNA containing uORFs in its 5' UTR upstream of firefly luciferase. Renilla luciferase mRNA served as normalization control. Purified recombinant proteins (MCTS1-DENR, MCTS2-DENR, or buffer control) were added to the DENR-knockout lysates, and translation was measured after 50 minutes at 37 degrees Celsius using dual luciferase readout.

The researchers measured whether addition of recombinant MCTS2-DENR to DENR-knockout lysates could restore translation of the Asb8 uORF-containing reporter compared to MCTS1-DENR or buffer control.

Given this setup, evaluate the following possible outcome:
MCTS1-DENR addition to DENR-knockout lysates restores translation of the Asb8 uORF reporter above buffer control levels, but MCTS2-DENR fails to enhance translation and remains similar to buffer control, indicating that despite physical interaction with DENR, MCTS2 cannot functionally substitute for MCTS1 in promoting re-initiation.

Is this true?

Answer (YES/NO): NO